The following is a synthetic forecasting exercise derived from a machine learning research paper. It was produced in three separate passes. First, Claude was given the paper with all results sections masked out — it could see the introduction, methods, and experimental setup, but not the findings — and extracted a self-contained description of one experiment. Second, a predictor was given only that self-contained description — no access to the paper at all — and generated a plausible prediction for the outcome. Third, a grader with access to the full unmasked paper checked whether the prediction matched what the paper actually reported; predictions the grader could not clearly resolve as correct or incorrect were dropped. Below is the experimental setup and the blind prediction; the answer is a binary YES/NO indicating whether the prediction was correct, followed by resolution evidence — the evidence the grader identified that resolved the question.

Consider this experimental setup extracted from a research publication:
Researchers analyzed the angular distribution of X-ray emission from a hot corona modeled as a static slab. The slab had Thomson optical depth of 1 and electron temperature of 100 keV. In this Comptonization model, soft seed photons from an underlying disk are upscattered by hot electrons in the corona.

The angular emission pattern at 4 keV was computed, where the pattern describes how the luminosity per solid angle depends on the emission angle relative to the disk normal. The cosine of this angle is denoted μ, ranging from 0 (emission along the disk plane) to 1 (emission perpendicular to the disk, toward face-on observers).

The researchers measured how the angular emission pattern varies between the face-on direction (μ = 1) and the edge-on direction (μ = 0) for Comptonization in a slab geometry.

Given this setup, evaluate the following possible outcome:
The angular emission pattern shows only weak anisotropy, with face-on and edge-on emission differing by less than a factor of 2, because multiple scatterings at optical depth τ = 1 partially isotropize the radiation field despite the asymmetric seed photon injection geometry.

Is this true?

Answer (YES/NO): NO